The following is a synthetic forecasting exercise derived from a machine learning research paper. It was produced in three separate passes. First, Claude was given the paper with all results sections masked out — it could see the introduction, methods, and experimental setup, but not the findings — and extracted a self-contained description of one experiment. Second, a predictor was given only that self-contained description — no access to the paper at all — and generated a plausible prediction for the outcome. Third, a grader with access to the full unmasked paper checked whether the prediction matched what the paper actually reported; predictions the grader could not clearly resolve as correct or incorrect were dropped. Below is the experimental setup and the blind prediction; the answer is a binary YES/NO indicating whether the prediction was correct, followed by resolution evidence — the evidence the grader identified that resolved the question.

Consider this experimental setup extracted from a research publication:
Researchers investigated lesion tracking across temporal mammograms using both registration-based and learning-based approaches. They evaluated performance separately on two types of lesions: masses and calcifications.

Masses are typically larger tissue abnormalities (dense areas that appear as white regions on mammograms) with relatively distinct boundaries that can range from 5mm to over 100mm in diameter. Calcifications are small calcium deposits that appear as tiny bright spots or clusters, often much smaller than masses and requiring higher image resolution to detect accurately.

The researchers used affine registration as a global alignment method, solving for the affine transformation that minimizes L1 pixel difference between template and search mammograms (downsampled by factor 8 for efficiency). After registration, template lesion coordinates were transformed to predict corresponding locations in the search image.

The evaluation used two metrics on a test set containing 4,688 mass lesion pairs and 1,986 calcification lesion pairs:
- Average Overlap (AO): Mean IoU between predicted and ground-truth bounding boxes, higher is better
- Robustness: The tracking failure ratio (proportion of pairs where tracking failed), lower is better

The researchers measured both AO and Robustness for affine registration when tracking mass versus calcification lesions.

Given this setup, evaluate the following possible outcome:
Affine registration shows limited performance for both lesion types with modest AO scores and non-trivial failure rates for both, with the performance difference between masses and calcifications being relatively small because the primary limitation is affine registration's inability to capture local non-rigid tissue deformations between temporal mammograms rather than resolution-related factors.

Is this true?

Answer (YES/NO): NO